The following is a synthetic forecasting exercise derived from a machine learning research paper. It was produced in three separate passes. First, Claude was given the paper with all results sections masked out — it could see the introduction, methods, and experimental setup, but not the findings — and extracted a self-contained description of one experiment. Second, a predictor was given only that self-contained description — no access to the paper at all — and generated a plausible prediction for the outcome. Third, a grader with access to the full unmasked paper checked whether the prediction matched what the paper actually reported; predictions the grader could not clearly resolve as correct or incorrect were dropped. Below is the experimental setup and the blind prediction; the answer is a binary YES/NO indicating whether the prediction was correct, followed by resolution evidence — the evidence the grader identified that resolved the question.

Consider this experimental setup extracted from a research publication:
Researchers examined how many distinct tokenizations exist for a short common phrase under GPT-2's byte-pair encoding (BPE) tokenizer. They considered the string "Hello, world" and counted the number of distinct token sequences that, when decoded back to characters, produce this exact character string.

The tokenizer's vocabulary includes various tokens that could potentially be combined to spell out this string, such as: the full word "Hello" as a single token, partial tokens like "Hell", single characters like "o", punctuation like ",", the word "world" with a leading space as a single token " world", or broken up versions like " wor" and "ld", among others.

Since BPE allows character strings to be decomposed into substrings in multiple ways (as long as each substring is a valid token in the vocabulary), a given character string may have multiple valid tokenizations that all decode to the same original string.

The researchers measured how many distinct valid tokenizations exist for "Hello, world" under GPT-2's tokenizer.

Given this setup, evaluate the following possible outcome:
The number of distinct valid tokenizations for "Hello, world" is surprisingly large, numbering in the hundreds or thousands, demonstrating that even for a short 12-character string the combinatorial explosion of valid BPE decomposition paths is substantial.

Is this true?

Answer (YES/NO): NO